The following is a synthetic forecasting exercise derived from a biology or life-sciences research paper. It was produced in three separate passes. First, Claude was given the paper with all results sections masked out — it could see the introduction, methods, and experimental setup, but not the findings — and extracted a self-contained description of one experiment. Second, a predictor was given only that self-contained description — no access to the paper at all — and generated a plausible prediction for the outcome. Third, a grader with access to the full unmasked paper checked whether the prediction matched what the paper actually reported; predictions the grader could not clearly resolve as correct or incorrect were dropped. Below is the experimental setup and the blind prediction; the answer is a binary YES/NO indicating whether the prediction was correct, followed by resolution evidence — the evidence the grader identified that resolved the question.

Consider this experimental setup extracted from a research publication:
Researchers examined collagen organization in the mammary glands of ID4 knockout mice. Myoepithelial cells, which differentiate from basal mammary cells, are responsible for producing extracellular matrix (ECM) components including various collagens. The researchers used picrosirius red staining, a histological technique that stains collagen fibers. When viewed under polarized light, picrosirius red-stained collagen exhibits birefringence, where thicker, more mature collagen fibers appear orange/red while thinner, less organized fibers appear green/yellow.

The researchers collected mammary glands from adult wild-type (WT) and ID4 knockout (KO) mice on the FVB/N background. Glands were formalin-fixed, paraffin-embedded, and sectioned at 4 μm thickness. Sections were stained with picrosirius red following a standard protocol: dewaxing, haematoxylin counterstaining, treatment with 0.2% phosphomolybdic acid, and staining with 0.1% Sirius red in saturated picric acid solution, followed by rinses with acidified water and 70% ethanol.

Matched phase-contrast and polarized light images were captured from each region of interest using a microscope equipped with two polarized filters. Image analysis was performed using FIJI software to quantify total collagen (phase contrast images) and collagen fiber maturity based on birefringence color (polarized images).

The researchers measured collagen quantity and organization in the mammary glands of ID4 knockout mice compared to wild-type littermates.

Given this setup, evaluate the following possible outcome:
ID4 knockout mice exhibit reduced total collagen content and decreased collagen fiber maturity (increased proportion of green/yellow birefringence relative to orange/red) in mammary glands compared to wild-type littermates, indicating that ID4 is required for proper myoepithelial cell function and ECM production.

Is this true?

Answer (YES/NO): NO